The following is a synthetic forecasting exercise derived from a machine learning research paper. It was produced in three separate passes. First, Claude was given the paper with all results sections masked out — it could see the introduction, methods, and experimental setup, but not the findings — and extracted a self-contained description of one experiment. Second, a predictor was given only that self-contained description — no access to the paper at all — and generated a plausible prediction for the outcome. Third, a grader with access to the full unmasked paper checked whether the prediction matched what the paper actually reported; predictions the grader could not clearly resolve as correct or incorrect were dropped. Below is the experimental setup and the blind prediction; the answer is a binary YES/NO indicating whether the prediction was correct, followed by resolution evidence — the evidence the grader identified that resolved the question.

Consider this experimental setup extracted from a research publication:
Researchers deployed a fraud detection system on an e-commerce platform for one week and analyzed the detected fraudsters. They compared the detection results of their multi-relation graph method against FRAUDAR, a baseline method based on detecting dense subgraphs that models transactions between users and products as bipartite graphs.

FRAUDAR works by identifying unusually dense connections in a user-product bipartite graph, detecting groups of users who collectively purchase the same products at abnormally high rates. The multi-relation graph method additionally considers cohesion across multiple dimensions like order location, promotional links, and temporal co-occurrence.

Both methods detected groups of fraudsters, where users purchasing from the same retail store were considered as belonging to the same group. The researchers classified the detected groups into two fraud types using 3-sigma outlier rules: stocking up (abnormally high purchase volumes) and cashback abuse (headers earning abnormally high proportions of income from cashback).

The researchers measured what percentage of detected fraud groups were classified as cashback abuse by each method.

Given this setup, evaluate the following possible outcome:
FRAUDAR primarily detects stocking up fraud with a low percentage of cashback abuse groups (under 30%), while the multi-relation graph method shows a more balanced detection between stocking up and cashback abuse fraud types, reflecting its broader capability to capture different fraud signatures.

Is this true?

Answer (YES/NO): YES